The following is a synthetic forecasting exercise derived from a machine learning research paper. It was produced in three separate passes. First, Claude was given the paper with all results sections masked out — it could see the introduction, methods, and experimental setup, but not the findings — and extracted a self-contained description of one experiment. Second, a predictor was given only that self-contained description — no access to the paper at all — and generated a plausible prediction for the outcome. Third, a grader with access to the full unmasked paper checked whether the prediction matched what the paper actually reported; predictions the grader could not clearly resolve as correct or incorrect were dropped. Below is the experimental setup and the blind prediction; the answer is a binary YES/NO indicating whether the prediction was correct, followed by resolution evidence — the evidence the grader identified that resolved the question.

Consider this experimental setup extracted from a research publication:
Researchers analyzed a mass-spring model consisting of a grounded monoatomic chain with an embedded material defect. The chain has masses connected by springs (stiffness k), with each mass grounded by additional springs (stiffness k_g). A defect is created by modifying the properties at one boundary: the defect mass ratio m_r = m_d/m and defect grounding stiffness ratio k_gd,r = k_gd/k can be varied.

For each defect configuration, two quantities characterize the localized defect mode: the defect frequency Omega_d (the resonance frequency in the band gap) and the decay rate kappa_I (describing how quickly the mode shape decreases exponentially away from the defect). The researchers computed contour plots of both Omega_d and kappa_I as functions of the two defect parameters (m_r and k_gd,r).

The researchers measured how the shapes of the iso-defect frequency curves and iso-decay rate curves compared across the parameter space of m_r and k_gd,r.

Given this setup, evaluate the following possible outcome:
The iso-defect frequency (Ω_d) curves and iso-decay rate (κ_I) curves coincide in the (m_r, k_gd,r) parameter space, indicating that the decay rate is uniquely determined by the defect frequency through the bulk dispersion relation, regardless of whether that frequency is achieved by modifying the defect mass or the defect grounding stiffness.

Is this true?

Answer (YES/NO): YES